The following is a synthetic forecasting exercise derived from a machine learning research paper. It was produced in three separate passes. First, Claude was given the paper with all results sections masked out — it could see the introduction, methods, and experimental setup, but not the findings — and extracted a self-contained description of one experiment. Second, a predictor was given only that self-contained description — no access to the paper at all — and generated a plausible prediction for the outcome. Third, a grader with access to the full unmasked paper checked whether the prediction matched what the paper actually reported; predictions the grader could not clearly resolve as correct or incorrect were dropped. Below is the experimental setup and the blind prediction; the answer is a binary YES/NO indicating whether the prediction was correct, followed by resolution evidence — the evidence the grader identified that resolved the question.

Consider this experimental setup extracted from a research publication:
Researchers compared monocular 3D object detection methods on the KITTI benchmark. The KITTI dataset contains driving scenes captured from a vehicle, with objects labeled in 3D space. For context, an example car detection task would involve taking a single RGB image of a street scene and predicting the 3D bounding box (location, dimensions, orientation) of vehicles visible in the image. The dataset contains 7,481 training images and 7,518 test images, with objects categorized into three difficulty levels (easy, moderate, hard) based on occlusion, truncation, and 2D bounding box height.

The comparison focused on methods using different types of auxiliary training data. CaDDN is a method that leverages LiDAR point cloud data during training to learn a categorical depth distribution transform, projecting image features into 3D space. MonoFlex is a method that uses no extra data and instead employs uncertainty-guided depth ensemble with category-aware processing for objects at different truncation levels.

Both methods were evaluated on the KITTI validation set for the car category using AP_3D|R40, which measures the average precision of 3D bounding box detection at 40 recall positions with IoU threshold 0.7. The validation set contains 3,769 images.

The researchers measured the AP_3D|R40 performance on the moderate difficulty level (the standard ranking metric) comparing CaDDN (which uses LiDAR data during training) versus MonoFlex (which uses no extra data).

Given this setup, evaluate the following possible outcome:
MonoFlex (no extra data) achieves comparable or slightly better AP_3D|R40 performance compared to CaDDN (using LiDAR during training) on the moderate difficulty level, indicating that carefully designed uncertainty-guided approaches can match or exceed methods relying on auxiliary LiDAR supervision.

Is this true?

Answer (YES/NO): YES